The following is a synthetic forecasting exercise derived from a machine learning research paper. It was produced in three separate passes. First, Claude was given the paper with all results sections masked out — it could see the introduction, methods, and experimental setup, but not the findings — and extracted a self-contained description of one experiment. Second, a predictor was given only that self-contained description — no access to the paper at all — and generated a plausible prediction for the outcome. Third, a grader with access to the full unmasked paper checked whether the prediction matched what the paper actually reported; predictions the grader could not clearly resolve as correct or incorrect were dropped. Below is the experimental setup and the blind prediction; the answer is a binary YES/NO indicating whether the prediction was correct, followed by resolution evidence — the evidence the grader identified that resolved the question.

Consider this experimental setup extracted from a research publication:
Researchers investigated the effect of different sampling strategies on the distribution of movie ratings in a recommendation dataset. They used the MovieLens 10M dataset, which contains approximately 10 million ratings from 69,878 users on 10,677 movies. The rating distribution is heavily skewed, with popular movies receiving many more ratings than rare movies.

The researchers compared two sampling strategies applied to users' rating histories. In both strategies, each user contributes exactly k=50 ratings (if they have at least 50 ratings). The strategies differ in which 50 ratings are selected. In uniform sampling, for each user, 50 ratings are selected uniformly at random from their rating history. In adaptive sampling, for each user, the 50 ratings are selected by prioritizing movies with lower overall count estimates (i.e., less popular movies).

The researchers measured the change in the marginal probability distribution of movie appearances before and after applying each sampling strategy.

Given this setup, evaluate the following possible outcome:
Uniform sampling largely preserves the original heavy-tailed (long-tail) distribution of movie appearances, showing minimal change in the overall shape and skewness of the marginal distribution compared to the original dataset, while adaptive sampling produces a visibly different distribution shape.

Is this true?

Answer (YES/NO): NO